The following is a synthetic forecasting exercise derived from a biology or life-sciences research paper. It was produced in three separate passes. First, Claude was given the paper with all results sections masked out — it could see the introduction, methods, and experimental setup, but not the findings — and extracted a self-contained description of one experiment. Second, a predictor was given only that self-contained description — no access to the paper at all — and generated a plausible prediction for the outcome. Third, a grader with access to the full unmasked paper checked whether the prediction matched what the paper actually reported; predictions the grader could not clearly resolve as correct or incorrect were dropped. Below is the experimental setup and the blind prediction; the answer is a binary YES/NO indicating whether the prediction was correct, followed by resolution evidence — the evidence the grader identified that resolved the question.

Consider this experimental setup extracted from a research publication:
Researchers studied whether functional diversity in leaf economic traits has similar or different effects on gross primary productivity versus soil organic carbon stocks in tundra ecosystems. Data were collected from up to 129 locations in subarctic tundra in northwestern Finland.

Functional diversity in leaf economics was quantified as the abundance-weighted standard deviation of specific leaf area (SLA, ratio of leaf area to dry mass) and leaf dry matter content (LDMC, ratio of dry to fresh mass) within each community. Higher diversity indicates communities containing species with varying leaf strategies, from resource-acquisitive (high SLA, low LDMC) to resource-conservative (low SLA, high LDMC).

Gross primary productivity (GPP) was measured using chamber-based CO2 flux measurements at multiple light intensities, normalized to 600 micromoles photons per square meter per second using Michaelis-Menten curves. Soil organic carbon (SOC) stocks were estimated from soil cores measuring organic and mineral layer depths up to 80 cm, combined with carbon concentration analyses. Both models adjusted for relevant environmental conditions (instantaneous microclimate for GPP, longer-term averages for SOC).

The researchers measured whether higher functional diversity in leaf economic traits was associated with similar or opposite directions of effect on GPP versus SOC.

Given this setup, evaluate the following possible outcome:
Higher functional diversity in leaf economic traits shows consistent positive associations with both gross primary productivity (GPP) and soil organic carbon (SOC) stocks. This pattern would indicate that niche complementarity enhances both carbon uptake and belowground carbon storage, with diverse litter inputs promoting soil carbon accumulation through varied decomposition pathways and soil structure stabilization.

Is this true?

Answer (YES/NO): YES